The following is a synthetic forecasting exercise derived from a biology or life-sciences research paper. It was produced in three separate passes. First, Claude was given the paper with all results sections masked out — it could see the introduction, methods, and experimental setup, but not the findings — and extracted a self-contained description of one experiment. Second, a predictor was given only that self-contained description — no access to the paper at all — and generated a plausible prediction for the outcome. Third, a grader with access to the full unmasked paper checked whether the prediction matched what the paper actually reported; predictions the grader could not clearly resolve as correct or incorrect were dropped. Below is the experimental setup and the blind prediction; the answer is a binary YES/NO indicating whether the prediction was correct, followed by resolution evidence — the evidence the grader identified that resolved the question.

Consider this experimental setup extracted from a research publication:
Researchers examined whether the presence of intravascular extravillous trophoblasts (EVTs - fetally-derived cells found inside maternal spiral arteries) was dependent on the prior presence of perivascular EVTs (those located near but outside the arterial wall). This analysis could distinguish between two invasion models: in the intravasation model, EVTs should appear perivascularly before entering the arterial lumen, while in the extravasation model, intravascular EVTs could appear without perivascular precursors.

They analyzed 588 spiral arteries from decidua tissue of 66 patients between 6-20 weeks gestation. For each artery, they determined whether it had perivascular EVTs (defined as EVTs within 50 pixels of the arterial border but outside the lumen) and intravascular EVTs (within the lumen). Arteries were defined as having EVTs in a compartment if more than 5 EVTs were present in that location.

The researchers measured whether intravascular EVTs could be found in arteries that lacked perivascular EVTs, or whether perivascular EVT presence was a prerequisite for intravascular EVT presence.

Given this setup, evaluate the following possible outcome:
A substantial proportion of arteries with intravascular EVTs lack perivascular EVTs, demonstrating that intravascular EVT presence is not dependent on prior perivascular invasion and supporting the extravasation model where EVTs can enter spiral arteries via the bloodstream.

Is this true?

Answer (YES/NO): NO